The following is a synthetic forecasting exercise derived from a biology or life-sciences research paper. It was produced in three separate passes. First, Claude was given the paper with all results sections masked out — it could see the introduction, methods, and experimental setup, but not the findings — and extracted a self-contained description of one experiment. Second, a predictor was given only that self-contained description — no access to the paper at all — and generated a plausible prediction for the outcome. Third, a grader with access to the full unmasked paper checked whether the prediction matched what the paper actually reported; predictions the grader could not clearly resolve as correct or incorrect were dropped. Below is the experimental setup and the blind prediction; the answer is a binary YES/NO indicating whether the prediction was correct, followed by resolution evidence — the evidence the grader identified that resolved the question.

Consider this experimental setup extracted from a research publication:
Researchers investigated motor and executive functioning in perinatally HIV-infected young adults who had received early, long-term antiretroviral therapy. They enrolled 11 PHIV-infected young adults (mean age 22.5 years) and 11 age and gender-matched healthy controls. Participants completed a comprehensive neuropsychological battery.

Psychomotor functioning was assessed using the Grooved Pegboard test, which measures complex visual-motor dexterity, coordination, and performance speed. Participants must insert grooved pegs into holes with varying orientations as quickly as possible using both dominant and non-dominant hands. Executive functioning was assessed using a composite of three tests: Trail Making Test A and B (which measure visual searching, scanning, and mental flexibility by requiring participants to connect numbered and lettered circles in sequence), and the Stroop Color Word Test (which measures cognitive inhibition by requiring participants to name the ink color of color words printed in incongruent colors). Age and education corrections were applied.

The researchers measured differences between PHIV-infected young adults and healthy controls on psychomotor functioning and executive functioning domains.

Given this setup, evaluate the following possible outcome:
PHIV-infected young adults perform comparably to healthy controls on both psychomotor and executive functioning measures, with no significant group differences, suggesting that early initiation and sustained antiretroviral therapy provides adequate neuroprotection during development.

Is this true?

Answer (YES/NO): NO